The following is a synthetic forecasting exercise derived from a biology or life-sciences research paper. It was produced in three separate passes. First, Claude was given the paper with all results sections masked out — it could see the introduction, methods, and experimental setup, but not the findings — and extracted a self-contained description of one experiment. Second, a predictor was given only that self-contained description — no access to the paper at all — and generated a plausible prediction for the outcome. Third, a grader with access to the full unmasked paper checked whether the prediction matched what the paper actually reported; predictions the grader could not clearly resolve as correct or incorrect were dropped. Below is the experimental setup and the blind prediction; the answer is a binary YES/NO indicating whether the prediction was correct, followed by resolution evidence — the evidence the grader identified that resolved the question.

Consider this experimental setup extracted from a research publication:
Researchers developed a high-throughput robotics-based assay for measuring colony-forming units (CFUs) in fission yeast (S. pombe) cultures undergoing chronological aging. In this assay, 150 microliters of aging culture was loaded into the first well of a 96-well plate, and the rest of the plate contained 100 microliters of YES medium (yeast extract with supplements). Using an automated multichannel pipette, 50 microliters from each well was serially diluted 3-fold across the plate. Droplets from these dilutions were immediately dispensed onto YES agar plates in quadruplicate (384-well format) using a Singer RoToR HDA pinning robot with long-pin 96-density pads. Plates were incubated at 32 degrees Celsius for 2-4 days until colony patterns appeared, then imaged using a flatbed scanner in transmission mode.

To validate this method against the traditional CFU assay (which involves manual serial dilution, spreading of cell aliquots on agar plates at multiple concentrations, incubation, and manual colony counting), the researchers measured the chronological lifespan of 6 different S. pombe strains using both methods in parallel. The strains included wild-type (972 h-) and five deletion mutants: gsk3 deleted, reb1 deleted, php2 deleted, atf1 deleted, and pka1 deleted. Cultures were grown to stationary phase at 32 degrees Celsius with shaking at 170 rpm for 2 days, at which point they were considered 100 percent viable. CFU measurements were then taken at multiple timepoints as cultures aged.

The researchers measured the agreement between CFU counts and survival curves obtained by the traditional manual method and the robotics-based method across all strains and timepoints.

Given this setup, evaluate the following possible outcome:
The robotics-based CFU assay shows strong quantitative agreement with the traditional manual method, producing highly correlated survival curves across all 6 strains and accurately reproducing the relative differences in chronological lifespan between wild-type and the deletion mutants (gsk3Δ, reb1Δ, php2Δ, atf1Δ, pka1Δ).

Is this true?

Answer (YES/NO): YES